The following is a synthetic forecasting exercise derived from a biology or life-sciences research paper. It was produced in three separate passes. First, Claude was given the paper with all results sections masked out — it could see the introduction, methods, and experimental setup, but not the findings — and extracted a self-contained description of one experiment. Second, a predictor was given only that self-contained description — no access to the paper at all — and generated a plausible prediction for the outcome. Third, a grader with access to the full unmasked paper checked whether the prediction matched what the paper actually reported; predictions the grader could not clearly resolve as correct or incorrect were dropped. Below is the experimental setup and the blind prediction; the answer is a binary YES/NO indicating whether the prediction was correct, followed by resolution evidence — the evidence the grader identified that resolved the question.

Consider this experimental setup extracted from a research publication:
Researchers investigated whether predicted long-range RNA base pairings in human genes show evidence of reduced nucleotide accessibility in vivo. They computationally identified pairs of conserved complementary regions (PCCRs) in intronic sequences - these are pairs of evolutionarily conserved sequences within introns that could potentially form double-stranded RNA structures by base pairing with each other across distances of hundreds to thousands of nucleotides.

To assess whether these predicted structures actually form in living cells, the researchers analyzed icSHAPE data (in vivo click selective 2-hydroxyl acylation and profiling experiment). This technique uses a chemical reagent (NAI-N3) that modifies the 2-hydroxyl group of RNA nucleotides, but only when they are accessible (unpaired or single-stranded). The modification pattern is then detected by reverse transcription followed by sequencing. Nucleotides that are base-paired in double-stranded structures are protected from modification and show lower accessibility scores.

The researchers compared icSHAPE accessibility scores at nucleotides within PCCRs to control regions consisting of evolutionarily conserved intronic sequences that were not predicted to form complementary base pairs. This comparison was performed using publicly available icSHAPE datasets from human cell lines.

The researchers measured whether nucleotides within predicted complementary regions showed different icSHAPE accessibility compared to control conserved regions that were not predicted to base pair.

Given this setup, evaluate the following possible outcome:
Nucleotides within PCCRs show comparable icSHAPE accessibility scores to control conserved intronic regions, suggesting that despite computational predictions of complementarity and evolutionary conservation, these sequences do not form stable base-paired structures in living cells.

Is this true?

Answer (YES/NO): NO